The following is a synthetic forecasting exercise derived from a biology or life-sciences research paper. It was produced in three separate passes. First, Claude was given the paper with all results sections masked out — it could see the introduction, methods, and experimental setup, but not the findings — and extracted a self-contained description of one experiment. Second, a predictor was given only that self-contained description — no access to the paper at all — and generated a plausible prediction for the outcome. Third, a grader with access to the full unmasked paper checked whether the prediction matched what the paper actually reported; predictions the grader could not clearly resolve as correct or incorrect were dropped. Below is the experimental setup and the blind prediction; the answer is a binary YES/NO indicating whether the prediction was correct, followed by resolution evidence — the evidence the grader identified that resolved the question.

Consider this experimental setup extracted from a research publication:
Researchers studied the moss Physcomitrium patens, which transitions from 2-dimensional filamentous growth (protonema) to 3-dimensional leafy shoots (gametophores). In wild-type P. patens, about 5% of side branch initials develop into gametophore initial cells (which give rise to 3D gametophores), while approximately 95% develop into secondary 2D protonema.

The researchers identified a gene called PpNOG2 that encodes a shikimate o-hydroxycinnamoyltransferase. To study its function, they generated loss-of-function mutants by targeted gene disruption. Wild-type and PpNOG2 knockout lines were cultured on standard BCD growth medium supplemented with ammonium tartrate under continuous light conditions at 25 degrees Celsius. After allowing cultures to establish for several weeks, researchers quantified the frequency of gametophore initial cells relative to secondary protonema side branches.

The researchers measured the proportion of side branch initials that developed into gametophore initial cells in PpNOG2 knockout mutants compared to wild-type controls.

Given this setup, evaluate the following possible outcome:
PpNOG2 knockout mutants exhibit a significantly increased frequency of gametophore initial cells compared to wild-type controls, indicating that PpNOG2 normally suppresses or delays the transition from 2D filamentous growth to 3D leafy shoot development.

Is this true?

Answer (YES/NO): YES